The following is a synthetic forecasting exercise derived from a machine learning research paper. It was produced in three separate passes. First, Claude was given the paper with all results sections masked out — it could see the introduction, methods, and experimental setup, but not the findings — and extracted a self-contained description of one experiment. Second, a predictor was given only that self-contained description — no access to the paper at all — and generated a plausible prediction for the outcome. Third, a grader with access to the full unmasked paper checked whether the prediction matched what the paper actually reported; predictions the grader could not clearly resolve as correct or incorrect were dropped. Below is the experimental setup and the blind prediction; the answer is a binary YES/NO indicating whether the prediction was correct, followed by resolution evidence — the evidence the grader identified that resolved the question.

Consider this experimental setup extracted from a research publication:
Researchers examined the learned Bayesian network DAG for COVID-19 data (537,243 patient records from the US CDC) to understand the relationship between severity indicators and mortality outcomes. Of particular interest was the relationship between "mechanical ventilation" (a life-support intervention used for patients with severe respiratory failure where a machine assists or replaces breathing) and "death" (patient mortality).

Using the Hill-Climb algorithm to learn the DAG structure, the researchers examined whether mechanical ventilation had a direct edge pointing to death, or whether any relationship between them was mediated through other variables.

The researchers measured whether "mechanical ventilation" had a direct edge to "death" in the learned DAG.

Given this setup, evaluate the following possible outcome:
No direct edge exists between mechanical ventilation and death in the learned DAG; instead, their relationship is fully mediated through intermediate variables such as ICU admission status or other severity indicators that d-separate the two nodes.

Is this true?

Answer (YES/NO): NO